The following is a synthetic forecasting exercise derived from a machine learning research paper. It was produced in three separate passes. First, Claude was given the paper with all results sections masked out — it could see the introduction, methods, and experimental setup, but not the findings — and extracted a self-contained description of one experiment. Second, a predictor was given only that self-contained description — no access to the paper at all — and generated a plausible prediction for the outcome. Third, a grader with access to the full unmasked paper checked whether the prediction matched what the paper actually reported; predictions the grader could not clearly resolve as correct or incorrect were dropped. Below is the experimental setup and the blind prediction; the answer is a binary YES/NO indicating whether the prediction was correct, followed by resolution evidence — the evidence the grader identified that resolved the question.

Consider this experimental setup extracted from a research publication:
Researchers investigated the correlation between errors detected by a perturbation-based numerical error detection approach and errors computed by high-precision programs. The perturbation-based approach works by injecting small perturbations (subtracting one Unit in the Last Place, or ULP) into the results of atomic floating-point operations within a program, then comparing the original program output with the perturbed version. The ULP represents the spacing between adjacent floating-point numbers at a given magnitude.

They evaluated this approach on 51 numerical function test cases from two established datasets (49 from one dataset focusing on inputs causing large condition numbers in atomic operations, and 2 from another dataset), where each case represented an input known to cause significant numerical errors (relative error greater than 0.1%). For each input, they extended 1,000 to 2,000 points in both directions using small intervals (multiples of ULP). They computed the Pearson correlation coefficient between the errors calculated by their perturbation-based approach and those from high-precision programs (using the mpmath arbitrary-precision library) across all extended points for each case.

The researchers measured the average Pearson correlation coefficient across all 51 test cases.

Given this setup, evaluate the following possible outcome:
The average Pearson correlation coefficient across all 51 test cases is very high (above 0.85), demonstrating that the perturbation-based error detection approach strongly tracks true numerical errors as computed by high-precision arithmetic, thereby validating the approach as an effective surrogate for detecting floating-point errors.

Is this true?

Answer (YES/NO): NO